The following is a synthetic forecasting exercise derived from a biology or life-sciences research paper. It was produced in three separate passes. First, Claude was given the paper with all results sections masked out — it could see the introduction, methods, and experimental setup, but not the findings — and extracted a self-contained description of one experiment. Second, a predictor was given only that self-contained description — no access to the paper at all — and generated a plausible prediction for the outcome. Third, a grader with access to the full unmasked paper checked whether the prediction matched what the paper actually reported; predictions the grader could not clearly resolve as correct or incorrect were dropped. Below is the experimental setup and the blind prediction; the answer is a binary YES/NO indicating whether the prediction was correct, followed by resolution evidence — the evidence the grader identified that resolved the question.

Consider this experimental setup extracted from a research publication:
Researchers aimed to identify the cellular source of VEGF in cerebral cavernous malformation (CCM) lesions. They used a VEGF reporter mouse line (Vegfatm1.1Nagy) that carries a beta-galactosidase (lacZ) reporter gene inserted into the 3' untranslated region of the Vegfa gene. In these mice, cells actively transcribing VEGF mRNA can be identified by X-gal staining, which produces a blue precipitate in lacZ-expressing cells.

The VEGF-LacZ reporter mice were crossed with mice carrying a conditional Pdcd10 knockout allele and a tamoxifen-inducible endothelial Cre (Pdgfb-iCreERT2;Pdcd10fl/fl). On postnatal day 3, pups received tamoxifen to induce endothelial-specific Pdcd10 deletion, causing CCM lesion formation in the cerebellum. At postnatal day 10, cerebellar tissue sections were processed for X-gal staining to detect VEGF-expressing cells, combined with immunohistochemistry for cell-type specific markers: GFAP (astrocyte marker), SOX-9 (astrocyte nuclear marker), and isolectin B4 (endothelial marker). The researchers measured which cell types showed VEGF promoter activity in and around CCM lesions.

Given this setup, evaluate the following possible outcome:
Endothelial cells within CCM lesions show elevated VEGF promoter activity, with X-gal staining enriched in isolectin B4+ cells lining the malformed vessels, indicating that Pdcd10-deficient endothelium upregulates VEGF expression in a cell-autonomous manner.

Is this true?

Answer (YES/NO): NO